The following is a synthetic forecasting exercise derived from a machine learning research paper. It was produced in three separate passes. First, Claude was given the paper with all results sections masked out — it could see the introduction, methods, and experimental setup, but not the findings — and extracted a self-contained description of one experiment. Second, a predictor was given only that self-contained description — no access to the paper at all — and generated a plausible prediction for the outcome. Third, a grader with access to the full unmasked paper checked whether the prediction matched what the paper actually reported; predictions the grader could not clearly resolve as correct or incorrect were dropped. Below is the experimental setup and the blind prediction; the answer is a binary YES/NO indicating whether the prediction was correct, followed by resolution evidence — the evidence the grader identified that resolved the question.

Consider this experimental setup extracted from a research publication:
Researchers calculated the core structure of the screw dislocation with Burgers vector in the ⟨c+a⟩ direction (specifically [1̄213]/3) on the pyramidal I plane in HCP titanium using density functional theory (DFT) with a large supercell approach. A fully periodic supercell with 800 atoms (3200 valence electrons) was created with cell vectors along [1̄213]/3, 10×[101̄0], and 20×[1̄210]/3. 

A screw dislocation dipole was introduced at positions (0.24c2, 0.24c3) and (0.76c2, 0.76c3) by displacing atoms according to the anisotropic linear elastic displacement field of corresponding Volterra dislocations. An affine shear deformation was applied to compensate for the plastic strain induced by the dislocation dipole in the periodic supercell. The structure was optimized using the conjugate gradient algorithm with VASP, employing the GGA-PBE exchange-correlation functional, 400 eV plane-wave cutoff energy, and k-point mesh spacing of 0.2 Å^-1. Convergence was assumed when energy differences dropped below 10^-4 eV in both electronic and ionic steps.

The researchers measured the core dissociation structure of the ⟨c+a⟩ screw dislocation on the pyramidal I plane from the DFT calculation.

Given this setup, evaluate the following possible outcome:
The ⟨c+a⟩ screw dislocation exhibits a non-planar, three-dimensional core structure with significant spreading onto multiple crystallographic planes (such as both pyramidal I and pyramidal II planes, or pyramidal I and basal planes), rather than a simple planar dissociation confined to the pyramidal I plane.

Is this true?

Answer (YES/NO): NO